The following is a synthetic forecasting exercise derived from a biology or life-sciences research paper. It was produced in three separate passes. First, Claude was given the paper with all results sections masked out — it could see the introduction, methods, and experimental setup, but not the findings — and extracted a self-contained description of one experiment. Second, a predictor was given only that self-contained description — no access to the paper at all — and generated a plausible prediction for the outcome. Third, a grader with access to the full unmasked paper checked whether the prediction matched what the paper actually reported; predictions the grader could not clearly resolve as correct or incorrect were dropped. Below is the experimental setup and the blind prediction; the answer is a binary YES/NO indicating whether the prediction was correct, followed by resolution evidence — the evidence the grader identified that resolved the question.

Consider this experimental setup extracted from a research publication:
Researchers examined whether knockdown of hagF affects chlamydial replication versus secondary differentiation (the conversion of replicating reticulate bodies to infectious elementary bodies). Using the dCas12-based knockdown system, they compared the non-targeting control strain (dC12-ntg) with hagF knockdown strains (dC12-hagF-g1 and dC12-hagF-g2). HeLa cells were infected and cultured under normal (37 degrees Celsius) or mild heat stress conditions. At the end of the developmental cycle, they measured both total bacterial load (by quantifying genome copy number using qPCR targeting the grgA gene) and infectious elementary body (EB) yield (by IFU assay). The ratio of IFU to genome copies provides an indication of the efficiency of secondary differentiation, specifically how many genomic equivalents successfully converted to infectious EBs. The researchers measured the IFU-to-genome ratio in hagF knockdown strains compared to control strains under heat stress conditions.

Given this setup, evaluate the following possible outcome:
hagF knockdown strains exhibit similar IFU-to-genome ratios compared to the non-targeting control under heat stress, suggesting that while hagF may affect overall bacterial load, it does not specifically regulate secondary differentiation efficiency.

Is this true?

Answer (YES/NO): NO